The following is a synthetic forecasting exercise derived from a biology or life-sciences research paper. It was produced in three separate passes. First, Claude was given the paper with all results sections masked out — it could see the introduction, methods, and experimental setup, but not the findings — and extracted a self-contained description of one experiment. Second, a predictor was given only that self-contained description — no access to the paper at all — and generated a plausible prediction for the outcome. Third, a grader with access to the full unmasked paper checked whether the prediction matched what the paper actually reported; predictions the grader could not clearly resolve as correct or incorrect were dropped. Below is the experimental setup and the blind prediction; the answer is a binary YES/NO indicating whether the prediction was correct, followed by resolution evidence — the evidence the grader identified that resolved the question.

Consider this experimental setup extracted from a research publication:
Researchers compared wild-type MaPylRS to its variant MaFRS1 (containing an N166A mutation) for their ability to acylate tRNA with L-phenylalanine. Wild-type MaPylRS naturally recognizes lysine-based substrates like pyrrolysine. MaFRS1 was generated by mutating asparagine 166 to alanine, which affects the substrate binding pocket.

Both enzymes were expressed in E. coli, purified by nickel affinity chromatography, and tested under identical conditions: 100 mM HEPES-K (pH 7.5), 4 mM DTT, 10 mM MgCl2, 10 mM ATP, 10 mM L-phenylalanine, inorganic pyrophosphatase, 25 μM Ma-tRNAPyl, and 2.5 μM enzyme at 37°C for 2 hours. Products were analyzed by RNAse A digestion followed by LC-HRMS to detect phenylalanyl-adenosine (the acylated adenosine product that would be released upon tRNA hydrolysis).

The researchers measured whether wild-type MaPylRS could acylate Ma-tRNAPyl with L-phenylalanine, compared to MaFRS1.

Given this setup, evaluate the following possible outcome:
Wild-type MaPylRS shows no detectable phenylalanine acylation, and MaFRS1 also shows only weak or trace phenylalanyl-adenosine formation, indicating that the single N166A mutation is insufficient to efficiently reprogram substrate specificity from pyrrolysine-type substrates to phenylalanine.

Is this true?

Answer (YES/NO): NO